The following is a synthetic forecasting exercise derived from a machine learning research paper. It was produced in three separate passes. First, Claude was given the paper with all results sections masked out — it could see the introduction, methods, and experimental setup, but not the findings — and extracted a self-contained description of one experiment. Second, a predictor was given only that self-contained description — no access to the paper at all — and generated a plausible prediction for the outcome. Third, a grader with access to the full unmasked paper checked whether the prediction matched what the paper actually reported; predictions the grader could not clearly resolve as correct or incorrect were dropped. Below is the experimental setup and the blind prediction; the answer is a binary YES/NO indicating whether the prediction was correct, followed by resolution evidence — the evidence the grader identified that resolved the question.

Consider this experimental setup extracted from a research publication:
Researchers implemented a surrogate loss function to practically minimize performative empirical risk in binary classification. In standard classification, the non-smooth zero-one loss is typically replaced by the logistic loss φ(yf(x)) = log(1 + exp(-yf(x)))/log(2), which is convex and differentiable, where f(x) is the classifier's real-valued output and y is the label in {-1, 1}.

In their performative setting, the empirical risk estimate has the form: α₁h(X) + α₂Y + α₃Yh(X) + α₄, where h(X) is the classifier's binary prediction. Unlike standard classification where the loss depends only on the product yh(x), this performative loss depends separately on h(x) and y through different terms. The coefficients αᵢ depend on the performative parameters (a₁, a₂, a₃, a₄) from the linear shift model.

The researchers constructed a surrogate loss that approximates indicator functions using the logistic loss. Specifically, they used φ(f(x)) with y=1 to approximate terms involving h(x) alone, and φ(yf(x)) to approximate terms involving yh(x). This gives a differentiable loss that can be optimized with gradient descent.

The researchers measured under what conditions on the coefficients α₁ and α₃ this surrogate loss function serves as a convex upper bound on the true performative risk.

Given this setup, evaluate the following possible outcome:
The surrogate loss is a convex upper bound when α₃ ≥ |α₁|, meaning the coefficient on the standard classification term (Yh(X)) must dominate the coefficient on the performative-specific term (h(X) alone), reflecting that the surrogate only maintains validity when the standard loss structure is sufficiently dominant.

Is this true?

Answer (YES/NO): NO